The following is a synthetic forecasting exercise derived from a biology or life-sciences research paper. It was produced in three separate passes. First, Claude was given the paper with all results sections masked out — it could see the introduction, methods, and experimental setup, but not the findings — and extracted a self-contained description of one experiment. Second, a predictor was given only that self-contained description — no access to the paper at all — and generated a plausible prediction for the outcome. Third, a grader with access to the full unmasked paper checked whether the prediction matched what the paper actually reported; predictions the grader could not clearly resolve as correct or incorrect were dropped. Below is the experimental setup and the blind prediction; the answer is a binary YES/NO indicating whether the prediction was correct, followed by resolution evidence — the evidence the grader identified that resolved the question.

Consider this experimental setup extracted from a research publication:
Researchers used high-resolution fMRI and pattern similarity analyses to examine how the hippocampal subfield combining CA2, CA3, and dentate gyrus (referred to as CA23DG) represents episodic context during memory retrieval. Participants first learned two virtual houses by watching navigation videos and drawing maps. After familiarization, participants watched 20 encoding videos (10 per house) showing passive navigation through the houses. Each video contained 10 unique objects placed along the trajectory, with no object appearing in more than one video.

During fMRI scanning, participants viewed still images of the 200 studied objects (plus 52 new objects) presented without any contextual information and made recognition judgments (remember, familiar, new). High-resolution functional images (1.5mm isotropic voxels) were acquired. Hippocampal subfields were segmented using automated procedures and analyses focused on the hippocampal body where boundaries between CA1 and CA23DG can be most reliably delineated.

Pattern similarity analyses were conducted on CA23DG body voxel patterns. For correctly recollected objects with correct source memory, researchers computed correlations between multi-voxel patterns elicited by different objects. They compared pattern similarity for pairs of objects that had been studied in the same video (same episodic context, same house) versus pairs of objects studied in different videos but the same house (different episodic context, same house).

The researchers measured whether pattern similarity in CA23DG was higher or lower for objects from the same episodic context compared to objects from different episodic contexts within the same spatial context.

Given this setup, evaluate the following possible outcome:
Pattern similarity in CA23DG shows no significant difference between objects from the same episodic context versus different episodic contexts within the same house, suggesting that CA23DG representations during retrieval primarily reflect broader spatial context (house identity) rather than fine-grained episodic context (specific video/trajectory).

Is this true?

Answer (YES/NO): NO